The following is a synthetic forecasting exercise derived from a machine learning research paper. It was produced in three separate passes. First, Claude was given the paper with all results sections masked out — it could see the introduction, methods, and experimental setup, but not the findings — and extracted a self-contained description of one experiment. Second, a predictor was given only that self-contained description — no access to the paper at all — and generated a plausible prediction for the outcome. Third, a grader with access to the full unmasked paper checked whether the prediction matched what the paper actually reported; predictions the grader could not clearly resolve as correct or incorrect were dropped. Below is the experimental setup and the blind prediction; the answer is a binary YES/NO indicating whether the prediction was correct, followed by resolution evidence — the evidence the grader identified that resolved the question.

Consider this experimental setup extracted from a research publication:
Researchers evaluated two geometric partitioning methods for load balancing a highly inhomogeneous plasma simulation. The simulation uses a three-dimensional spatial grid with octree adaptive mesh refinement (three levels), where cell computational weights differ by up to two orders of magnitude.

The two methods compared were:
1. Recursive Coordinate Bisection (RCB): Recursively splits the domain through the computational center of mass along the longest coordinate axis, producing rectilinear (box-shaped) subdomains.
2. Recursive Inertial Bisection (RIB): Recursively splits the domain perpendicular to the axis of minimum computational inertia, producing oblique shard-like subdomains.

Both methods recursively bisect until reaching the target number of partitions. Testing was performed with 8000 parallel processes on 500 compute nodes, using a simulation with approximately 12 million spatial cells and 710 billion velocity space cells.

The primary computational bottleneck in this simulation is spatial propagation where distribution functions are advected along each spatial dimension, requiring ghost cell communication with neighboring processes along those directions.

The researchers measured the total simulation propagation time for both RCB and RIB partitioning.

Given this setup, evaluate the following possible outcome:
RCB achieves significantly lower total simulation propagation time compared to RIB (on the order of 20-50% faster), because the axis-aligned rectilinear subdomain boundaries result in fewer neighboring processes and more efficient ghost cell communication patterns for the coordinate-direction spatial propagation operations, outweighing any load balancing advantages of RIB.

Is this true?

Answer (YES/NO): NO